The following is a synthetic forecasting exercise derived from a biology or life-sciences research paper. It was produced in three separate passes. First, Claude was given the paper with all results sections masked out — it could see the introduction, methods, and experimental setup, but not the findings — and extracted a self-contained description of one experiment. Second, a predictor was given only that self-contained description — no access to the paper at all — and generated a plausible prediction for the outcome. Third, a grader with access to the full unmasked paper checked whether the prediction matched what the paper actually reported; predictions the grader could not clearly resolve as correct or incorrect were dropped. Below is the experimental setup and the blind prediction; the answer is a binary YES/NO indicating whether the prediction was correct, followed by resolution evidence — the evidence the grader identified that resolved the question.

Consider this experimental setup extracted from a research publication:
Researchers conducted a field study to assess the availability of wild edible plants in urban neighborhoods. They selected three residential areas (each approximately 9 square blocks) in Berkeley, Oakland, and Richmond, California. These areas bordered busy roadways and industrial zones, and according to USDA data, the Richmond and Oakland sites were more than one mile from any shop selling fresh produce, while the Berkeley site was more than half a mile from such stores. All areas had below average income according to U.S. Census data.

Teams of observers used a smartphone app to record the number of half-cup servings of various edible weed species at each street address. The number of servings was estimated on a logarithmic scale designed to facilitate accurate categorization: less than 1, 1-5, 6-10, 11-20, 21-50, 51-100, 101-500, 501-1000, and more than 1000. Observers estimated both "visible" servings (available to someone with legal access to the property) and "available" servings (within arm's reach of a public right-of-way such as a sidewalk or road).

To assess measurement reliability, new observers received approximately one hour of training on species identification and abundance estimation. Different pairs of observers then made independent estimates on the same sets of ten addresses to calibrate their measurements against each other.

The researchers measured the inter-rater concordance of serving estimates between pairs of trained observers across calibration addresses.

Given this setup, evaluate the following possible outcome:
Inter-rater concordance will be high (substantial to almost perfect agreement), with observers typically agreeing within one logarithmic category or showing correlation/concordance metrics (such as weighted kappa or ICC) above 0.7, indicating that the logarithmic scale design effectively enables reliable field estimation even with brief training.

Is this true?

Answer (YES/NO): YES